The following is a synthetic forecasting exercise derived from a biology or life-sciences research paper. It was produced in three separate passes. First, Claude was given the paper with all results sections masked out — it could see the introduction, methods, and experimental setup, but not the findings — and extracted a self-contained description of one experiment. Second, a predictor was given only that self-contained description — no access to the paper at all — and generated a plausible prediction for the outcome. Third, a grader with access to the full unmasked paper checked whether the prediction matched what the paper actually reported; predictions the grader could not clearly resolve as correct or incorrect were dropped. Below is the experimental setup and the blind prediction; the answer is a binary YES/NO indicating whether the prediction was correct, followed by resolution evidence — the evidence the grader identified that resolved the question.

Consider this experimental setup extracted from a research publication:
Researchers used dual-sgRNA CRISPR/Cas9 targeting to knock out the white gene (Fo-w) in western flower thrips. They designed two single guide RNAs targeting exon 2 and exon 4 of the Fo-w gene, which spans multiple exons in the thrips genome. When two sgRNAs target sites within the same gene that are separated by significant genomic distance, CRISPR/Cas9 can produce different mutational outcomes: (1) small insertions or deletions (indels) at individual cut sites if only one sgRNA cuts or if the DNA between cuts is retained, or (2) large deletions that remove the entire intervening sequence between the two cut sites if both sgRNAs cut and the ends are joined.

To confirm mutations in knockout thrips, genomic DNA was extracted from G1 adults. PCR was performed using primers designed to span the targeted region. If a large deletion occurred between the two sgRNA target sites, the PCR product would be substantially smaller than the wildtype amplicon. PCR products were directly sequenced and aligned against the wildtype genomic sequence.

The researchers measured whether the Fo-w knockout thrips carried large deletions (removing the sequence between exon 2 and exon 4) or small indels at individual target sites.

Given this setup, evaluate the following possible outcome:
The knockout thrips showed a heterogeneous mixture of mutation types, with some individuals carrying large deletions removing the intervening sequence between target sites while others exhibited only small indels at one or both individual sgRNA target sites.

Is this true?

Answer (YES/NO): NO